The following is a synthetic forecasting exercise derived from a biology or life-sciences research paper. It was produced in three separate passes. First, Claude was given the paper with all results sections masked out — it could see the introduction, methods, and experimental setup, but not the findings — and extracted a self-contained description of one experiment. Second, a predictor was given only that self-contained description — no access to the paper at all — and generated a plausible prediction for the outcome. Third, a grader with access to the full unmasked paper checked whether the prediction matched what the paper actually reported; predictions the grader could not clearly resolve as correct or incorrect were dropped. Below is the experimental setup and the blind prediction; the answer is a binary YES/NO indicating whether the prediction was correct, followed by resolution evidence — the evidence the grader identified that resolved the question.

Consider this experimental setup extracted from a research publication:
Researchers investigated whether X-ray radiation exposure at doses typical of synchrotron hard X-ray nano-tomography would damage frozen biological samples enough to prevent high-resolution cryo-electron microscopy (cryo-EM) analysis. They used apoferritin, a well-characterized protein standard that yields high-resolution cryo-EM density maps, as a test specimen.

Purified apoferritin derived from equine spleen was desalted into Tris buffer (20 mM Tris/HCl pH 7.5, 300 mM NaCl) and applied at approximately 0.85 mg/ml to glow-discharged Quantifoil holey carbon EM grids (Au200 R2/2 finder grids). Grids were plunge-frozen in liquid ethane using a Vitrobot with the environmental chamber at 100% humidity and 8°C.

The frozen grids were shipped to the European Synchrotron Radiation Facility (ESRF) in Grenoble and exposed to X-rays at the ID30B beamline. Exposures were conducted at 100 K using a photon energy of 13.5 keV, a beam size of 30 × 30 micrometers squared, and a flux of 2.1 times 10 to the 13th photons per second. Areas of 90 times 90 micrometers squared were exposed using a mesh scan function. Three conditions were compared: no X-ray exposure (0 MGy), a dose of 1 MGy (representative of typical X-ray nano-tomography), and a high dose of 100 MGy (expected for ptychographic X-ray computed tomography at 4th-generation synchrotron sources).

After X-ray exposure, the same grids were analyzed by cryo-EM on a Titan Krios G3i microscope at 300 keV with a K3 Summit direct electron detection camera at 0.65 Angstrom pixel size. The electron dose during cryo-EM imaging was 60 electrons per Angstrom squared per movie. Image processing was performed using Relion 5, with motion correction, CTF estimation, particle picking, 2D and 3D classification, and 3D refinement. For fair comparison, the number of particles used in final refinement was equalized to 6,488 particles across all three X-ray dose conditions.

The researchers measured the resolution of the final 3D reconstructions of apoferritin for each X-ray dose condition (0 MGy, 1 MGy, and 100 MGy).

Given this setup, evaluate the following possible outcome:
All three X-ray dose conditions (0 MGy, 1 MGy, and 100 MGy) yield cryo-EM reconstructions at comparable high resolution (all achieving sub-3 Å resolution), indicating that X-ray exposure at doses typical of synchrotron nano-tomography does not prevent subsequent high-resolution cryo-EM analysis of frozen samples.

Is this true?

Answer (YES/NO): NO